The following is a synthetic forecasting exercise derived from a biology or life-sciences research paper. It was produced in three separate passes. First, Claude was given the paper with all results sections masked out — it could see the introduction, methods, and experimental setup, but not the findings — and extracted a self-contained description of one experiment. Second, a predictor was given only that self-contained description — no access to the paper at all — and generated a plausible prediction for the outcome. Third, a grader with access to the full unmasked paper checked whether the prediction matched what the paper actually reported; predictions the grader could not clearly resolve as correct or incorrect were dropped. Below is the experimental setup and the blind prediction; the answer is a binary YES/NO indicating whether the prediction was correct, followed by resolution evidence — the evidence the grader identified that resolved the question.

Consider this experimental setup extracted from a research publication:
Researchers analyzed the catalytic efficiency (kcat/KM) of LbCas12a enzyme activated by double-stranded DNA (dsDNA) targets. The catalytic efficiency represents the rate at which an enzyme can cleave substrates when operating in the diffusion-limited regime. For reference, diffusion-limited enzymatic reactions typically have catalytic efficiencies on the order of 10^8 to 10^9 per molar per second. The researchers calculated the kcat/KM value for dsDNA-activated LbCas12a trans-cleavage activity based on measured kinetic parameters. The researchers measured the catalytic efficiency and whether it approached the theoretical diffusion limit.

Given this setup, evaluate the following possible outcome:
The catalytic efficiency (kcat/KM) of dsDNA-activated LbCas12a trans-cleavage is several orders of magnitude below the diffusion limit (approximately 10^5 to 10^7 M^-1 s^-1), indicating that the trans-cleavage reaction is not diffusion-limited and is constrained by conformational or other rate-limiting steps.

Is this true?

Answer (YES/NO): YES